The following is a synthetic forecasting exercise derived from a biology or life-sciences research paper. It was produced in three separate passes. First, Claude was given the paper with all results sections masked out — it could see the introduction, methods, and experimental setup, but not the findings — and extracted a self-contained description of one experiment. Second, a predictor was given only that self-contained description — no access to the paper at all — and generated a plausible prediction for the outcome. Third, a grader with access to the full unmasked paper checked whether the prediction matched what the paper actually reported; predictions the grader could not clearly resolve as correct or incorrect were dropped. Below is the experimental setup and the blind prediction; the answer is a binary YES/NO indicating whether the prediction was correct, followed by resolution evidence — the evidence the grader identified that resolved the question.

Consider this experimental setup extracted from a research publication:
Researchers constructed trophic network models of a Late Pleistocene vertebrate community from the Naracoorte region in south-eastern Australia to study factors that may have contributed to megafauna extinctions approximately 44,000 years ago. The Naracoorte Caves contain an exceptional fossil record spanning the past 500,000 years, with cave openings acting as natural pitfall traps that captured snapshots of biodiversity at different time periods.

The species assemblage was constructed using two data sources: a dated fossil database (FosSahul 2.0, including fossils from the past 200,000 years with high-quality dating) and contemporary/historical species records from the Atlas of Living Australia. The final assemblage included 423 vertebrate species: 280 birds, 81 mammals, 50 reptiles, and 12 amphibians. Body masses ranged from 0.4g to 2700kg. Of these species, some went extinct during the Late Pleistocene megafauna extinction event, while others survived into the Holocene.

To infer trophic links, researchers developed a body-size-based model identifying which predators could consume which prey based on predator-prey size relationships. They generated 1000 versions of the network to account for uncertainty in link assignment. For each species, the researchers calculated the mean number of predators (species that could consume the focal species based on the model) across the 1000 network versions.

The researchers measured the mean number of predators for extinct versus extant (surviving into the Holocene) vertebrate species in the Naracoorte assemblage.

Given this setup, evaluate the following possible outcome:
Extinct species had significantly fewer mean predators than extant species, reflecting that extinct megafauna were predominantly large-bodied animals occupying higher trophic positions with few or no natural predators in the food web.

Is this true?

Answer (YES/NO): NO